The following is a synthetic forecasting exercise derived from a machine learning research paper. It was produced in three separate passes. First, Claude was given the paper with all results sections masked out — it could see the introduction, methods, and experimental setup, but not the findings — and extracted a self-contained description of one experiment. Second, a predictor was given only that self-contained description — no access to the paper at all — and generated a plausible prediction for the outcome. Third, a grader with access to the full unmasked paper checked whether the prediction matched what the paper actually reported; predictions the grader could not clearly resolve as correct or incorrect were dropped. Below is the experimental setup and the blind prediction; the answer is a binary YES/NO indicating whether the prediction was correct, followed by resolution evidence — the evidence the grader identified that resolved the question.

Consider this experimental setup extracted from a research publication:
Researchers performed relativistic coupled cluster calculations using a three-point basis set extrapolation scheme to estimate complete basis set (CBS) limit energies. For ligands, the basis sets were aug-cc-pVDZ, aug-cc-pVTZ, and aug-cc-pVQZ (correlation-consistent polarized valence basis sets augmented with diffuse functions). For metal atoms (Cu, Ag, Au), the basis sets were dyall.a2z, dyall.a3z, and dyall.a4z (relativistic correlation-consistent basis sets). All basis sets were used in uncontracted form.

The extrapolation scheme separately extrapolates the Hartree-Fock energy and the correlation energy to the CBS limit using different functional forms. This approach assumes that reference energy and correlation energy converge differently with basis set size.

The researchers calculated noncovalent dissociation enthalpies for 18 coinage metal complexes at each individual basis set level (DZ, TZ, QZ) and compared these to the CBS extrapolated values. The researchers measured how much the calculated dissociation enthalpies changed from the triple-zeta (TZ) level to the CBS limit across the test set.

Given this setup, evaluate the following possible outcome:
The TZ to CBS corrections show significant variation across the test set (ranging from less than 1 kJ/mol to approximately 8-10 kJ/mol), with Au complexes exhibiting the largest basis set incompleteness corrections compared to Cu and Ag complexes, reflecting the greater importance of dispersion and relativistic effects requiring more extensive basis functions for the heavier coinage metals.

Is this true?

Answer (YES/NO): NO